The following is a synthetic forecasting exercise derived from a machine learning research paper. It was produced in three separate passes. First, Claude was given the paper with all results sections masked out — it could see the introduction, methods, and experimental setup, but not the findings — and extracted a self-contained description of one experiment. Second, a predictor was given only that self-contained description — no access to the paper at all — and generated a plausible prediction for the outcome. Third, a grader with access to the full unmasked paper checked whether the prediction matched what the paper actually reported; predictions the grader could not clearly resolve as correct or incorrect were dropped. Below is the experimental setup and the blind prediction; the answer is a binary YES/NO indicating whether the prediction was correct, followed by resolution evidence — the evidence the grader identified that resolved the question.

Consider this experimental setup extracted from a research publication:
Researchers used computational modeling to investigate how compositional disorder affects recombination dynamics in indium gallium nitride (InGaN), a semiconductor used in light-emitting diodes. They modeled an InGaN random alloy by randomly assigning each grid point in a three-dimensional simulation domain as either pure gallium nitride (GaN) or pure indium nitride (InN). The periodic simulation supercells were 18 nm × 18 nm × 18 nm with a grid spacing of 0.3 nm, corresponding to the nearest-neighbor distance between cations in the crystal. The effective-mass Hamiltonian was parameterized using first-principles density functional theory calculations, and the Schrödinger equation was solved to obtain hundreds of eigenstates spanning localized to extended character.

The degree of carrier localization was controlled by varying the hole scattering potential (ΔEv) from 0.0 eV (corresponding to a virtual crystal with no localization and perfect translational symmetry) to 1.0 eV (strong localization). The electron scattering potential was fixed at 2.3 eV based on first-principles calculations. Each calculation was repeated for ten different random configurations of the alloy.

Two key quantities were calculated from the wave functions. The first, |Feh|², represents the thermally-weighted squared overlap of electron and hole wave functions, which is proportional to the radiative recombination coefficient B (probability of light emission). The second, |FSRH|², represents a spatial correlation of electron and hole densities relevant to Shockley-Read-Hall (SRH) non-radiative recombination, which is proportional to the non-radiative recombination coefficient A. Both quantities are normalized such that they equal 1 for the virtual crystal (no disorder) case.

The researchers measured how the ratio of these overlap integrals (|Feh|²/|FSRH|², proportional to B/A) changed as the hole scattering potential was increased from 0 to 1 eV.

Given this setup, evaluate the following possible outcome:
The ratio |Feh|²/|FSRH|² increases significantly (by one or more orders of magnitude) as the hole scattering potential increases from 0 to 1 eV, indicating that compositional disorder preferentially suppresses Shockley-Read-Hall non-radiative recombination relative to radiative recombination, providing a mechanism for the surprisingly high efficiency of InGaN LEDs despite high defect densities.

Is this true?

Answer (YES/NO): NO